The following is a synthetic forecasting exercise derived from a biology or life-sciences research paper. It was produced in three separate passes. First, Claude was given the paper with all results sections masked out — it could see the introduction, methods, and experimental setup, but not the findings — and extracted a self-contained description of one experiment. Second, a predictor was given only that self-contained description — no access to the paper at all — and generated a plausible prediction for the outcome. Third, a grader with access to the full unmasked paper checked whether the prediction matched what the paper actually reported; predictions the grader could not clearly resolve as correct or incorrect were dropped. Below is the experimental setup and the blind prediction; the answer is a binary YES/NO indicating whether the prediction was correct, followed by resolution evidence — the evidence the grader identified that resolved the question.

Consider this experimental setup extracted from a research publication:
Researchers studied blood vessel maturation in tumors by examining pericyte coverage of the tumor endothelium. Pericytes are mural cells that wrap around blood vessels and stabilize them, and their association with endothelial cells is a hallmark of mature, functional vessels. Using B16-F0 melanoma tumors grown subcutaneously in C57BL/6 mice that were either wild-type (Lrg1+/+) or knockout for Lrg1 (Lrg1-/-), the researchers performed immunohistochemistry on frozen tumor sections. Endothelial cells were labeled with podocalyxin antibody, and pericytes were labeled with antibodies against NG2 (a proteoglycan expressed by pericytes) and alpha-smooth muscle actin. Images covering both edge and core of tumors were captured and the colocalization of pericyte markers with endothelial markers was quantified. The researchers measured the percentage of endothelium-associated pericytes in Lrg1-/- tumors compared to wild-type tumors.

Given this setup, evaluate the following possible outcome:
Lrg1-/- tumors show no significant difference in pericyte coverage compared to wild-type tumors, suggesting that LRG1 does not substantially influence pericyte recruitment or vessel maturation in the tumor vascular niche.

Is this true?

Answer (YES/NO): NO